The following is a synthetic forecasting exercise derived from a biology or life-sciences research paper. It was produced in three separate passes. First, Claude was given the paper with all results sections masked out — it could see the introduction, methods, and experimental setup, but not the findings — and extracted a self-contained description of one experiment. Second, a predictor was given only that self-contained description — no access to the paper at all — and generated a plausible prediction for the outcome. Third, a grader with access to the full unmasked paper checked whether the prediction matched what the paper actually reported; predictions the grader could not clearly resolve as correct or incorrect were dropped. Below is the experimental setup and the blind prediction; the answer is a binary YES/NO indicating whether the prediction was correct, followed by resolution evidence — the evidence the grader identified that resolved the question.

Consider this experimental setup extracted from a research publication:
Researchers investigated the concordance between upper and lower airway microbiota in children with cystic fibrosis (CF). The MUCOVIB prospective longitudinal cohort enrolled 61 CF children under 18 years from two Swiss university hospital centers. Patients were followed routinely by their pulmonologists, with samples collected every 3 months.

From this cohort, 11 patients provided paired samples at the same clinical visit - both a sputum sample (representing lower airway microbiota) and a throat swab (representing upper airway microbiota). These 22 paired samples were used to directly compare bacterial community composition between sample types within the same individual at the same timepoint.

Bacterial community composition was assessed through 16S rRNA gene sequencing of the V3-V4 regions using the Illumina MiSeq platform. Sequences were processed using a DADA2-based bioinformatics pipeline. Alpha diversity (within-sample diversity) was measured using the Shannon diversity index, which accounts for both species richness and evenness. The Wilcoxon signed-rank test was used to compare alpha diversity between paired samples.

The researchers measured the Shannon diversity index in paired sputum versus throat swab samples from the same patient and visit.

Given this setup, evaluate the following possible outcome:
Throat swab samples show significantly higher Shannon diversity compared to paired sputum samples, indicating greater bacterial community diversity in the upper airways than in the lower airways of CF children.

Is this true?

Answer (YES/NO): NO